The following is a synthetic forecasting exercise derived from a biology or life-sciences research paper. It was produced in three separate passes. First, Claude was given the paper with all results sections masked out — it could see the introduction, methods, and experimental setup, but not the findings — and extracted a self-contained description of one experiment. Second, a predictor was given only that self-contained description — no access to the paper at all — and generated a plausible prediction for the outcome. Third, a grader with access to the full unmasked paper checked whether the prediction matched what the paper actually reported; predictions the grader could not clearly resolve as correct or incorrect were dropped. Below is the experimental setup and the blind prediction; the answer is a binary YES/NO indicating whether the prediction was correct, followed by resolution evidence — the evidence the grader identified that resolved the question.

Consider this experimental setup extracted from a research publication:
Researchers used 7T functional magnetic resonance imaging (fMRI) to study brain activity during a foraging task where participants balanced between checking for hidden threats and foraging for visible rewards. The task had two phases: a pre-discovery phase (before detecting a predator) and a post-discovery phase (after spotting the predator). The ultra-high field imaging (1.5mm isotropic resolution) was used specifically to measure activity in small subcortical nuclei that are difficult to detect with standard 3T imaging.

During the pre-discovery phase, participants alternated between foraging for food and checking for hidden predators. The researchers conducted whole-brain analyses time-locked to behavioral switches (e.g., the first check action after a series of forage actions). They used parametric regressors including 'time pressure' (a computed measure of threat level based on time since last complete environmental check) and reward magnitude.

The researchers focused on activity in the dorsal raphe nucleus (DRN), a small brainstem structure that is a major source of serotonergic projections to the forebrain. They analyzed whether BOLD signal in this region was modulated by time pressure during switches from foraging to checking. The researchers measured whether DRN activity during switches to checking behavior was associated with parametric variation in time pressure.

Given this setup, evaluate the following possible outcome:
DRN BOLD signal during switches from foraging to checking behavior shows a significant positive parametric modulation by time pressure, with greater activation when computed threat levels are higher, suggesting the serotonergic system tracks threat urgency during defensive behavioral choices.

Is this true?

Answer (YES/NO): YES